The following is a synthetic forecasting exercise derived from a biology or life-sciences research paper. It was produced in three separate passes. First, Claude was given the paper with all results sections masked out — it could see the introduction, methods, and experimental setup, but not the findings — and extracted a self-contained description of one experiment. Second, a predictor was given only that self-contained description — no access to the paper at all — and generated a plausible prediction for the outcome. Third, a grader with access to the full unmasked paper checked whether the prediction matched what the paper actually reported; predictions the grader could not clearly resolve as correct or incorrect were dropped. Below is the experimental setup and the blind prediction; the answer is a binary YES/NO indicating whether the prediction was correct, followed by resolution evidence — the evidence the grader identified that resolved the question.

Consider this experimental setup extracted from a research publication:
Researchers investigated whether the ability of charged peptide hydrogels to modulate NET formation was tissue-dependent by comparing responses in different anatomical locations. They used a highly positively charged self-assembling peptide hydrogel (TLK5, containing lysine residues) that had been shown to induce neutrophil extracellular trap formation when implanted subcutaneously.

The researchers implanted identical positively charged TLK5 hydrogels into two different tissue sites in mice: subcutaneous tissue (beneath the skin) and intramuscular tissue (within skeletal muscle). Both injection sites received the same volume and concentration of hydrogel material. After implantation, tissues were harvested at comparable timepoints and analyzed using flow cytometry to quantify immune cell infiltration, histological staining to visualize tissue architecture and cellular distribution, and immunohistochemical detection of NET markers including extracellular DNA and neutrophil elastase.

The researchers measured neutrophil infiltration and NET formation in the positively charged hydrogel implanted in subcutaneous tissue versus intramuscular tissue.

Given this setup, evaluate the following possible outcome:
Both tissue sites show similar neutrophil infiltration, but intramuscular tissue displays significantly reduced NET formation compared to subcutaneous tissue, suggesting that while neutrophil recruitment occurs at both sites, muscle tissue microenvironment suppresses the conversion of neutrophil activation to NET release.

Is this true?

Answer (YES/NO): NO